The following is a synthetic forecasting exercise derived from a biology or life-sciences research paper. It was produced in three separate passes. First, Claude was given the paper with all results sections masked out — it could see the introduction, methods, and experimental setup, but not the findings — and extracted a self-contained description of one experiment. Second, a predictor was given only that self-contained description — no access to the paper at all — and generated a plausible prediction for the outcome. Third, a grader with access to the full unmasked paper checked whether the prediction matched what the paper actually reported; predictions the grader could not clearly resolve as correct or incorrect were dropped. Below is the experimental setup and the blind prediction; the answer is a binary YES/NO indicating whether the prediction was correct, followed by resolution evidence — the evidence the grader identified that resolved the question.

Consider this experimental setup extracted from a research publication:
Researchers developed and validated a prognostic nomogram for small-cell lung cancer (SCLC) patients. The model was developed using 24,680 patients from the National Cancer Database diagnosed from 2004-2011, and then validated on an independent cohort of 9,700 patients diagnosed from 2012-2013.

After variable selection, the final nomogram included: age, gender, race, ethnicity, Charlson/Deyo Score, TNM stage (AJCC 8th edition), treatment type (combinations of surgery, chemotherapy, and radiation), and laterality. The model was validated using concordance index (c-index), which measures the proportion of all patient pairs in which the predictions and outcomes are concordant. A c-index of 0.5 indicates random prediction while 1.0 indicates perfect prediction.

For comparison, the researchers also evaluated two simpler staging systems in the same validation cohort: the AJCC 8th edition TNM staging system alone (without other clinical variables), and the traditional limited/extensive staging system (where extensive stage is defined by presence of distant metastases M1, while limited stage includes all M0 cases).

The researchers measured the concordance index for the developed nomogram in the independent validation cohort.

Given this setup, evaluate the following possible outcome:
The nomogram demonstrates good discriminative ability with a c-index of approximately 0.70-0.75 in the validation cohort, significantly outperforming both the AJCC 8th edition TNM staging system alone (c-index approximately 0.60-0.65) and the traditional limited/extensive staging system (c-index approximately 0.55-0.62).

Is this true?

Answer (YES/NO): NO